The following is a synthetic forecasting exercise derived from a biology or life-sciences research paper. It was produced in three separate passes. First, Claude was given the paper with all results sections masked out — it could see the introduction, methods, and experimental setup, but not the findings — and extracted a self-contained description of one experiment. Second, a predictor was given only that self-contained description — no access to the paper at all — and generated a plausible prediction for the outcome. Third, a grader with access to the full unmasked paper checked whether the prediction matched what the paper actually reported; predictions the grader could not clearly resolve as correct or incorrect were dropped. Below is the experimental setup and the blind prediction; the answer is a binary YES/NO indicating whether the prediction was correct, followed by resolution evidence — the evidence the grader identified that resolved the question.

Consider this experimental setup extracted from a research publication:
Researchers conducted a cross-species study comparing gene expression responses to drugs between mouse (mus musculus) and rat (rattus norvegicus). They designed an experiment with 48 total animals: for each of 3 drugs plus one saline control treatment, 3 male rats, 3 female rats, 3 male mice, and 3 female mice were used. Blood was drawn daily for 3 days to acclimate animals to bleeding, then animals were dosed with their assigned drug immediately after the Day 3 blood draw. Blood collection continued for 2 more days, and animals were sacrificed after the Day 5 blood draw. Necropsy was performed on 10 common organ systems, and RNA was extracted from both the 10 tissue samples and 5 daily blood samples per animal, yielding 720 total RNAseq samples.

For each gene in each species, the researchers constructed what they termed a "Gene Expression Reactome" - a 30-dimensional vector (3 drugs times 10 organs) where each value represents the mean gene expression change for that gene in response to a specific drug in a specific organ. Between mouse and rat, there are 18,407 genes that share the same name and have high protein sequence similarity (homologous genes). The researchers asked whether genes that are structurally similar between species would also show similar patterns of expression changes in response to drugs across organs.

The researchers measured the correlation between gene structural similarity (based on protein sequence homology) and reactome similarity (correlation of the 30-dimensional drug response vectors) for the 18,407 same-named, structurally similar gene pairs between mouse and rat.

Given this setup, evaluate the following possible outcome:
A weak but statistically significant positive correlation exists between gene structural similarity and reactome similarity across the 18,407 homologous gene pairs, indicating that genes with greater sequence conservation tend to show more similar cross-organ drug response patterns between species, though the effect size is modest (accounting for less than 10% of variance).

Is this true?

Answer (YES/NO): NO